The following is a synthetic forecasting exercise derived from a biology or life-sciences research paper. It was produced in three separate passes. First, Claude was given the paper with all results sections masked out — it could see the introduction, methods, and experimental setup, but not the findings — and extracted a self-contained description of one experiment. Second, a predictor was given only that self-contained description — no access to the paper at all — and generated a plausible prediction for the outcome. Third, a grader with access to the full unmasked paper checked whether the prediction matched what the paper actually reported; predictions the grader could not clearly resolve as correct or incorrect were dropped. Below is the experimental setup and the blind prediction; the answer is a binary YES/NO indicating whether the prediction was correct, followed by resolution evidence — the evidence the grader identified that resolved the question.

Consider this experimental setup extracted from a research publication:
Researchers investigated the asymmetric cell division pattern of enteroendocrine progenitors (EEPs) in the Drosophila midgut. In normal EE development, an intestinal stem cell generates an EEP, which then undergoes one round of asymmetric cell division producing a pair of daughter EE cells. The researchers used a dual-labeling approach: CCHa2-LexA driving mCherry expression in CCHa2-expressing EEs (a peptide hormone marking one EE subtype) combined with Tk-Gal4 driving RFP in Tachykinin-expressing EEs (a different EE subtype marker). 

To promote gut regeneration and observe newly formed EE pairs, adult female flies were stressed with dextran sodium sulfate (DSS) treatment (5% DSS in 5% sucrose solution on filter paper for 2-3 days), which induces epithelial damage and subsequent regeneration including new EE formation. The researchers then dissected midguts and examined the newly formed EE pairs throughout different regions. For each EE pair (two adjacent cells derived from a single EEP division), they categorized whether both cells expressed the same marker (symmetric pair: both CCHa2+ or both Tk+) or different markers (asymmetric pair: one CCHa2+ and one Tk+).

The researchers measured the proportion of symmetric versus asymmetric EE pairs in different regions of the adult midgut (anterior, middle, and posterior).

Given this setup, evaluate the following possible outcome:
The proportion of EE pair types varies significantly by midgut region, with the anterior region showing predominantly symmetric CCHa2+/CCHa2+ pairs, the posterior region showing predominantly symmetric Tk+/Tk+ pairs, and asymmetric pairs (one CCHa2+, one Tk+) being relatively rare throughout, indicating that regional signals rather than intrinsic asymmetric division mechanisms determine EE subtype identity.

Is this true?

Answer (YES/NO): NO